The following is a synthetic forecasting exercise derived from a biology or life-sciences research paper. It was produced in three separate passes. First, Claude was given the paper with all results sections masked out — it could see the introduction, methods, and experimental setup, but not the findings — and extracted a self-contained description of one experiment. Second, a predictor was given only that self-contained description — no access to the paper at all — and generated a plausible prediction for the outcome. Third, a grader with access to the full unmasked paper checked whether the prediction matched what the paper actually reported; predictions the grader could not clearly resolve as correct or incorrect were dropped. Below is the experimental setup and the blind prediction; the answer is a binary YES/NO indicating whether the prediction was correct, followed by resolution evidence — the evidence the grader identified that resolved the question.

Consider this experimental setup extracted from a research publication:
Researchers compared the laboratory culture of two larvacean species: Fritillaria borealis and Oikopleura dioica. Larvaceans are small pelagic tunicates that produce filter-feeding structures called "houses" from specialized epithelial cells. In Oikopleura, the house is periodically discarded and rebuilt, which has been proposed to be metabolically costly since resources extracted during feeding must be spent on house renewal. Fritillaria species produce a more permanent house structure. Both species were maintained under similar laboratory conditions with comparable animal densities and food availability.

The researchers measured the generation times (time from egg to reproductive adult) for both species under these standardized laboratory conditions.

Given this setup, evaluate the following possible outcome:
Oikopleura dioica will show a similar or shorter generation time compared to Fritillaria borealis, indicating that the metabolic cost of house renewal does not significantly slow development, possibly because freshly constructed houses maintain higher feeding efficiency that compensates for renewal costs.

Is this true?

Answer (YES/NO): YES